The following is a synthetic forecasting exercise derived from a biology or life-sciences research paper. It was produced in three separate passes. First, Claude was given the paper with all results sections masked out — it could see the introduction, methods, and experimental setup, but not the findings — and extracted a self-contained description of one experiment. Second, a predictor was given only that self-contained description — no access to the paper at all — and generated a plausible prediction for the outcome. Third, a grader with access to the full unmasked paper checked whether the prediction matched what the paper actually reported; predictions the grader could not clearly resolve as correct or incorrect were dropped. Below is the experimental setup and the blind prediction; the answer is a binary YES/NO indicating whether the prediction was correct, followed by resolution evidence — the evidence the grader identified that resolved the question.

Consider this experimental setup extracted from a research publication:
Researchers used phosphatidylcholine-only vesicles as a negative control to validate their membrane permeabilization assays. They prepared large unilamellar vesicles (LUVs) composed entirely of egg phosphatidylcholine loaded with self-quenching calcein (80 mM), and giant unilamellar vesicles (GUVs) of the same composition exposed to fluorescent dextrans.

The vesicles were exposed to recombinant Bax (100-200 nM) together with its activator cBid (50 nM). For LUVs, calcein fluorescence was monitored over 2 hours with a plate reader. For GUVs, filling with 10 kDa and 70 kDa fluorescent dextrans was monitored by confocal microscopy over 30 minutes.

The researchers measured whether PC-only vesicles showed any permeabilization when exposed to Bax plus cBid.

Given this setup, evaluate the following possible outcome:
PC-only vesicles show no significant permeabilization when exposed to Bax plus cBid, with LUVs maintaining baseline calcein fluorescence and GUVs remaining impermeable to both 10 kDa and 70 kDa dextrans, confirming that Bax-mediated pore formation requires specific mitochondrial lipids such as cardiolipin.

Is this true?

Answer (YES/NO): YES